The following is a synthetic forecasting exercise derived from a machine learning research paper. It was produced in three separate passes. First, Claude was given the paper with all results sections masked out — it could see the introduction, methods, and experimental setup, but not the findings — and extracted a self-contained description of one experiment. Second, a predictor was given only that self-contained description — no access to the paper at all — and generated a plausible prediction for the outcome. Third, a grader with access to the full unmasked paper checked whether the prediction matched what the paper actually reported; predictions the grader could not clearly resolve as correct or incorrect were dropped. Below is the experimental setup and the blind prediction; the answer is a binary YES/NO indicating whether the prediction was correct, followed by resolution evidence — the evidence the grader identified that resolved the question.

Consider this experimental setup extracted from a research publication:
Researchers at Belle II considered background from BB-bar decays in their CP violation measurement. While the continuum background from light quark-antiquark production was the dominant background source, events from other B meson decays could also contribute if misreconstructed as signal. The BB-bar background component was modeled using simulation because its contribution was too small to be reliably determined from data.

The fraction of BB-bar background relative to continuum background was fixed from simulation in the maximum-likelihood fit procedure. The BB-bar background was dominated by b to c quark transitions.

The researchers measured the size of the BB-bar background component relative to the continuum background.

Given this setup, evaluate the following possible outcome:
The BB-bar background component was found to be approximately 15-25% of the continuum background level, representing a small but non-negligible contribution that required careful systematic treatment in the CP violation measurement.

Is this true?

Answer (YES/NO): NO